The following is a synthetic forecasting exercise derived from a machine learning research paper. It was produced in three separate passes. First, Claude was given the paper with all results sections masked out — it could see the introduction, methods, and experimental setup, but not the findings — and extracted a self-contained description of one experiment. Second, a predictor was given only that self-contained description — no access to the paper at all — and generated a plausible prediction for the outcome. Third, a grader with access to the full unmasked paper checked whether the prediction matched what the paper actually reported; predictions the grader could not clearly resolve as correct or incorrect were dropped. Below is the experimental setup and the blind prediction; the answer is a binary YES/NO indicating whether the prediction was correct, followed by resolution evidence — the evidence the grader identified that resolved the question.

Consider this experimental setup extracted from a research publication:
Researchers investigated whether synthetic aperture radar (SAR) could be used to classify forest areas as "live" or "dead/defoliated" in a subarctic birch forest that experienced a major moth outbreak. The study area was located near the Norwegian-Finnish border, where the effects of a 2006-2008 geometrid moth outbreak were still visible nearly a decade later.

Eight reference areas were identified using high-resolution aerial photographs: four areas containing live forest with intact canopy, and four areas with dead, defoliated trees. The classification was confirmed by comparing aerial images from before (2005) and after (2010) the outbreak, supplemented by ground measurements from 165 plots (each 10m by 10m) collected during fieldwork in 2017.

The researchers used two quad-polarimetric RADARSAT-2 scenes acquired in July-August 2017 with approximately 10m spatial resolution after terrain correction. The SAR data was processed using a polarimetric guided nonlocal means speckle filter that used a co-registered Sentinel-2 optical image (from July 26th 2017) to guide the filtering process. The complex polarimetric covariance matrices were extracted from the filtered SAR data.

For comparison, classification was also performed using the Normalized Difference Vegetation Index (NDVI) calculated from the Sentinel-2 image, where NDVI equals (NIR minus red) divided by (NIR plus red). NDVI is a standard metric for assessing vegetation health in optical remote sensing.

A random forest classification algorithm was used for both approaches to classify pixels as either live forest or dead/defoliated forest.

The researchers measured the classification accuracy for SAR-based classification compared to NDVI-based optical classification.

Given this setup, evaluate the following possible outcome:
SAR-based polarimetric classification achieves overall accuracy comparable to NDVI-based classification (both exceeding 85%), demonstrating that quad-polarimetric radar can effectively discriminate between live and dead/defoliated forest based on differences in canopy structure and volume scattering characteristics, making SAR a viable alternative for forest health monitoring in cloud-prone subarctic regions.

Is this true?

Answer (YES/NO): NO